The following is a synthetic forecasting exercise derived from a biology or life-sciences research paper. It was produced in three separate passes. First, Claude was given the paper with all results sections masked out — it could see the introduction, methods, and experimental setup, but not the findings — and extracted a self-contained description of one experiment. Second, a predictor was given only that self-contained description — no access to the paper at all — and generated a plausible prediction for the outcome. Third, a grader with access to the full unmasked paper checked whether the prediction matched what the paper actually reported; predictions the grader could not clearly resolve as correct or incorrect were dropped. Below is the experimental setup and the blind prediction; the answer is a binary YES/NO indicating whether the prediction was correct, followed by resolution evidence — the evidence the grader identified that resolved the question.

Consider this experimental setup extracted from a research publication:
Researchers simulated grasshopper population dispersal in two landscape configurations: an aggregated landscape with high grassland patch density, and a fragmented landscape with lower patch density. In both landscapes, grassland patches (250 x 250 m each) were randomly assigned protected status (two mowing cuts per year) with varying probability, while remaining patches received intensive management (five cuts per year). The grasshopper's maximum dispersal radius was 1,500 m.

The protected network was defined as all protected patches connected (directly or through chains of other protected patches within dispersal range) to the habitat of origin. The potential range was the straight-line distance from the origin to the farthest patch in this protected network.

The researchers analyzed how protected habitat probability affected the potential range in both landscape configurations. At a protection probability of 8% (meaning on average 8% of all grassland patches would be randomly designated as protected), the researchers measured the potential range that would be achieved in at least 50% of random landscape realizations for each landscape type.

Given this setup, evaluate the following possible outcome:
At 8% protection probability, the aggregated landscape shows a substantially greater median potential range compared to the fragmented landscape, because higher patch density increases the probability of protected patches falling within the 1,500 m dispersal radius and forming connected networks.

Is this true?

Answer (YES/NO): YES